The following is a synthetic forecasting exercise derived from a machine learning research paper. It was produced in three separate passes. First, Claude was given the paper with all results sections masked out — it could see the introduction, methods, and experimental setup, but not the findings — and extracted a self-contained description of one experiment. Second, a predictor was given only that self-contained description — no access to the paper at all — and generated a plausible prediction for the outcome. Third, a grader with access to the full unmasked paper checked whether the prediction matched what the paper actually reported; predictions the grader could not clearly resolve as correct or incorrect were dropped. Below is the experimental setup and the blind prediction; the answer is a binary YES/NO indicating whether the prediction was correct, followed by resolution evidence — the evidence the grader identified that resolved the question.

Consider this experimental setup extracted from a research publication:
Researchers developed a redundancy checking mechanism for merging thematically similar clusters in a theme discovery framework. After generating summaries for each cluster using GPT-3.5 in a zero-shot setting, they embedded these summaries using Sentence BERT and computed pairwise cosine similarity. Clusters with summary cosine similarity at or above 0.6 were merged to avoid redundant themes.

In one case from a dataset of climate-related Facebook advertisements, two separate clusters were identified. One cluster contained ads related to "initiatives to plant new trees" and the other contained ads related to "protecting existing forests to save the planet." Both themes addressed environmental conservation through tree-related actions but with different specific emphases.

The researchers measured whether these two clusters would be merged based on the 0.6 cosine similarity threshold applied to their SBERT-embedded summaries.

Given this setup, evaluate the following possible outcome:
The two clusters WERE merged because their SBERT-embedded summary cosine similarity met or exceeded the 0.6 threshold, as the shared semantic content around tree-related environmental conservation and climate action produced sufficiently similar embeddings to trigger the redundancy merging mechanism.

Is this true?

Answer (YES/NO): YES